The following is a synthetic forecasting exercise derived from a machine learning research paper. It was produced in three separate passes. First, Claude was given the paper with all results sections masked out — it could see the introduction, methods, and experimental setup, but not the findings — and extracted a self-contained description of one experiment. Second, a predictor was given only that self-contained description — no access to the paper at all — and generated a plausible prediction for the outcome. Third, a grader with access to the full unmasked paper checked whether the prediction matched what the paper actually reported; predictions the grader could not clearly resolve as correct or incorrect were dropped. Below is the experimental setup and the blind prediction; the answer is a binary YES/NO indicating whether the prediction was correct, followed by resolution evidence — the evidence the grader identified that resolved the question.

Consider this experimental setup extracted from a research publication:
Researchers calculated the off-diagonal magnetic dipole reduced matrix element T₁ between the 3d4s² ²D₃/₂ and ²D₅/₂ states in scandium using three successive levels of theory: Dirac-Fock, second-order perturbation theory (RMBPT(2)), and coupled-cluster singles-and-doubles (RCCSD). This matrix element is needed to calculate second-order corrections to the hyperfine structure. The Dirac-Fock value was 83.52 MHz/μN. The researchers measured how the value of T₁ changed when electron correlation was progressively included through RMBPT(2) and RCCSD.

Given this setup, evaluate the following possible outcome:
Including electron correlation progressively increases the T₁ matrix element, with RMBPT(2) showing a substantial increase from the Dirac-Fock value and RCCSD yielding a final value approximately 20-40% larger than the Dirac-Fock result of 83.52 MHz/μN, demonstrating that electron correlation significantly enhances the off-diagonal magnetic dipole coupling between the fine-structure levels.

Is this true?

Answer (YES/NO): NO